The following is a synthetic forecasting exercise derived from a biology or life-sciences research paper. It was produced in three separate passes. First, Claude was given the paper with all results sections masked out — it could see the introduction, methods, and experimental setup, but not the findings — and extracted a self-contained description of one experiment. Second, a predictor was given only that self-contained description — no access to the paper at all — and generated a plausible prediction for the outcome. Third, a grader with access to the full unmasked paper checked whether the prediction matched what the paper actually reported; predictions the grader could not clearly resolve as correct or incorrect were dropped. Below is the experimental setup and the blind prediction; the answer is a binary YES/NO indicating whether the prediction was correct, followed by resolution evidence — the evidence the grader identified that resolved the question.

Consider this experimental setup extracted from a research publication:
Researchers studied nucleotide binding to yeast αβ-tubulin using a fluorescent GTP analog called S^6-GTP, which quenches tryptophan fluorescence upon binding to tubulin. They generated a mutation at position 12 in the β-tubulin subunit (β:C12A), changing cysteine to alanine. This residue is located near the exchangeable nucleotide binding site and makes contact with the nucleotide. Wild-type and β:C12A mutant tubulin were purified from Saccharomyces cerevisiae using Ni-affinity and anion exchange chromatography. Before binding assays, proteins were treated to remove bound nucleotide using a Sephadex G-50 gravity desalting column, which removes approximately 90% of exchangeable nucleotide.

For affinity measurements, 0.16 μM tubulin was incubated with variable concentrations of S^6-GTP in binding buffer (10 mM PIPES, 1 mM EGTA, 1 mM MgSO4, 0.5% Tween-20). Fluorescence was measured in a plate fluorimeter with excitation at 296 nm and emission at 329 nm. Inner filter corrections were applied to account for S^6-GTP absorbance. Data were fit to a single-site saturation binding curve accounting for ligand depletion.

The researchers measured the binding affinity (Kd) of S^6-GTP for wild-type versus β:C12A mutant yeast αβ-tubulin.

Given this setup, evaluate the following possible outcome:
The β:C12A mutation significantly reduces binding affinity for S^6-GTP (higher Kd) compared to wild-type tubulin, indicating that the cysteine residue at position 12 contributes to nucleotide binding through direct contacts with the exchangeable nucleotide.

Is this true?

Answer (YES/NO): YES